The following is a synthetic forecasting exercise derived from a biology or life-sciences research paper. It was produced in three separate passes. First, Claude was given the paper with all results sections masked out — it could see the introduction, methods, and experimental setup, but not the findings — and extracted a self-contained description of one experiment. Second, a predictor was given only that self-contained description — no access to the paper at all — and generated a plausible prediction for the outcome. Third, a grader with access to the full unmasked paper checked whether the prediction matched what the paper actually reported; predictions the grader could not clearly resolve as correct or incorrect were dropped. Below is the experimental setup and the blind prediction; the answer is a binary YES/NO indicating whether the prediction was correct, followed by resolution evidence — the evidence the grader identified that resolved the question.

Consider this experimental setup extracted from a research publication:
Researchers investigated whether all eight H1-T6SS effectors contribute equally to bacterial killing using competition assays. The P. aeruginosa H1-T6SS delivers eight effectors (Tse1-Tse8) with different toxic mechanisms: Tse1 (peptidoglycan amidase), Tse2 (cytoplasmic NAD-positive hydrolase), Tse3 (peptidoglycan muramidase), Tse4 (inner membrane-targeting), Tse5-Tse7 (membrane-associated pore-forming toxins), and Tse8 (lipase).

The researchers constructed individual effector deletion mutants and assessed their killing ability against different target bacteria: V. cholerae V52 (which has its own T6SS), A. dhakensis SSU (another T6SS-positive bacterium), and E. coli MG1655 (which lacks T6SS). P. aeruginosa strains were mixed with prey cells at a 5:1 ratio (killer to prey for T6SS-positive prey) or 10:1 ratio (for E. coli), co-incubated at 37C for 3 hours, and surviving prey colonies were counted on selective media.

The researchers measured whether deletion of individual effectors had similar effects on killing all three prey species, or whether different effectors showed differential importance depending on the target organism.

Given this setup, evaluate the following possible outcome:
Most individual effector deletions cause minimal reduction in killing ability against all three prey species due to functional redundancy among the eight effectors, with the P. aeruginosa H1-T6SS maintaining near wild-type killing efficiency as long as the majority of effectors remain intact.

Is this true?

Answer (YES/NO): YES